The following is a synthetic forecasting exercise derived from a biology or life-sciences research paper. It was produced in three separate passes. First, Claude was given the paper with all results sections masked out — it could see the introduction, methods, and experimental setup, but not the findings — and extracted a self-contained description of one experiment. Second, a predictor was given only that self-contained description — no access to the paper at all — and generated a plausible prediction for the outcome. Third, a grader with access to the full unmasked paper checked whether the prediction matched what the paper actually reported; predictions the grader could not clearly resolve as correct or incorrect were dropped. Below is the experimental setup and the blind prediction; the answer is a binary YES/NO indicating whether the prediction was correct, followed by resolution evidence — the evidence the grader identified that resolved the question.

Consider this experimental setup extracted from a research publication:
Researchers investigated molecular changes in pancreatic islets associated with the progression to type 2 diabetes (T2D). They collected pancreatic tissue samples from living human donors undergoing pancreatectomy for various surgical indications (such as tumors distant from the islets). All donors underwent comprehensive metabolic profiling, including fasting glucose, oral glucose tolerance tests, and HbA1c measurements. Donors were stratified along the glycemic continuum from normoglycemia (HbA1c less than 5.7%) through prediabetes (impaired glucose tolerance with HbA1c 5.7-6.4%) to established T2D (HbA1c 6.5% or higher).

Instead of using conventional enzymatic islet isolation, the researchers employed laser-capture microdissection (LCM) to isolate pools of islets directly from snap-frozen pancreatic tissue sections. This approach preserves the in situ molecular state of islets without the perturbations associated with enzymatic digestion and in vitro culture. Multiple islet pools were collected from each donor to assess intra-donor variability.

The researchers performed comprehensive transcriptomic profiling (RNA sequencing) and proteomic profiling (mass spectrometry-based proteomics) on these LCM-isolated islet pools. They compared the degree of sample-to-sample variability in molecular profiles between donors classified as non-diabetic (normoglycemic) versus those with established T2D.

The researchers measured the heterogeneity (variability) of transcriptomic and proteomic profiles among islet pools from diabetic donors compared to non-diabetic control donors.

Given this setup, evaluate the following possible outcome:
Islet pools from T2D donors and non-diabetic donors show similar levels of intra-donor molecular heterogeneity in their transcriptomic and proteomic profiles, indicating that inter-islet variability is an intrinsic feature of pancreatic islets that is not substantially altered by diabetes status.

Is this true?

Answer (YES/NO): NO